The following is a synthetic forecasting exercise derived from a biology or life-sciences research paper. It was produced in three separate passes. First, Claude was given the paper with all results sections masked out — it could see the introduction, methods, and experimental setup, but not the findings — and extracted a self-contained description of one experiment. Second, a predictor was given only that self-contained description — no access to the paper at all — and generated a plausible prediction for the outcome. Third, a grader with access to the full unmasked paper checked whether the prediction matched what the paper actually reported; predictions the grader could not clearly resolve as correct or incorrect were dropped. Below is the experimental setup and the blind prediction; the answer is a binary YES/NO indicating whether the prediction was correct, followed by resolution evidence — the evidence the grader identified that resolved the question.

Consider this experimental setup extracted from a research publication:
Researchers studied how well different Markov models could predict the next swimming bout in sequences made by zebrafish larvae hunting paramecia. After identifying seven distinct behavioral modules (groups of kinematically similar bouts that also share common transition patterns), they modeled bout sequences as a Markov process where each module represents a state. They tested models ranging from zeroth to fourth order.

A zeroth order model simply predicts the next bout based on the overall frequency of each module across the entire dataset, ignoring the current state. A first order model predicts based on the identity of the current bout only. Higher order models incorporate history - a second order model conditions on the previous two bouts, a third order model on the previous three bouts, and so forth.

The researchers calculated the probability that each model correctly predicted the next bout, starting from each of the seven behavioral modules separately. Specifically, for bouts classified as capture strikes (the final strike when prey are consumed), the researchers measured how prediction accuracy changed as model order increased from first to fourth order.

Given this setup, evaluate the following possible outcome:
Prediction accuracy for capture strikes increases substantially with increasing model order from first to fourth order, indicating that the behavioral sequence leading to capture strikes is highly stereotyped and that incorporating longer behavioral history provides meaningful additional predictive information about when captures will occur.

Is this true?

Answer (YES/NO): NO